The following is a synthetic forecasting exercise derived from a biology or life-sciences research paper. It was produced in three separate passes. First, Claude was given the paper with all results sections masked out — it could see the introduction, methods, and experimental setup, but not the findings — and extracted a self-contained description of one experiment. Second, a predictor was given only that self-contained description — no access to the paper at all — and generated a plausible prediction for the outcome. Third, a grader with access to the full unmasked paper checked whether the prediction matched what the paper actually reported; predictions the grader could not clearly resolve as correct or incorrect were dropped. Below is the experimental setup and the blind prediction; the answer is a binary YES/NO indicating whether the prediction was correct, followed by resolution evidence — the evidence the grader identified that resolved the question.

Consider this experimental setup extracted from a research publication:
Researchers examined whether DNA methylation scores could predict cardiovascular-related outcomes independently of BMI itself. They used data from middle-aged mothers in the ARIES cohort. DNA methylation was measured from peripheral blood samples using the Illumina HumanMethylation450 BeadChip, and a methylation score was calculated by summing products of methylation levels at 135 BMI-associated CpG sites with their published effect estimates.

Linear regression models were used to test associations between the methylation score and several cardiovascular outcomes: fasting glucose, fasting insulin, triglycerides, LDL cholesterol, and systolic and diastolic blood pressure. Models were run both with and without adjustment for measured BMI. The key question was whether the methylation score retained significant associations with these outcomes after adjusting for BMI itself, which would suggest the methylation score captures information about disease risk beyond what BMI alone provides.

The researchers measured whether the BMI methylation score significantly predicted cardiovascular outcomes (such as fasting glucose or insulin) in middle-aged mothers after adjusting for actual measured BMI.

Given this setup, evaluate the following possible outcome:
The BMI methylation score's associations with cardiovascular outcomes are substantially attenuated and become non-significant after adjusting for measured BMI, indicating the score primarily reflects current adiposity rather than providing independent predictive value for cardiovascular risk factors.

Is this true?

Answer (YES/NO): NO